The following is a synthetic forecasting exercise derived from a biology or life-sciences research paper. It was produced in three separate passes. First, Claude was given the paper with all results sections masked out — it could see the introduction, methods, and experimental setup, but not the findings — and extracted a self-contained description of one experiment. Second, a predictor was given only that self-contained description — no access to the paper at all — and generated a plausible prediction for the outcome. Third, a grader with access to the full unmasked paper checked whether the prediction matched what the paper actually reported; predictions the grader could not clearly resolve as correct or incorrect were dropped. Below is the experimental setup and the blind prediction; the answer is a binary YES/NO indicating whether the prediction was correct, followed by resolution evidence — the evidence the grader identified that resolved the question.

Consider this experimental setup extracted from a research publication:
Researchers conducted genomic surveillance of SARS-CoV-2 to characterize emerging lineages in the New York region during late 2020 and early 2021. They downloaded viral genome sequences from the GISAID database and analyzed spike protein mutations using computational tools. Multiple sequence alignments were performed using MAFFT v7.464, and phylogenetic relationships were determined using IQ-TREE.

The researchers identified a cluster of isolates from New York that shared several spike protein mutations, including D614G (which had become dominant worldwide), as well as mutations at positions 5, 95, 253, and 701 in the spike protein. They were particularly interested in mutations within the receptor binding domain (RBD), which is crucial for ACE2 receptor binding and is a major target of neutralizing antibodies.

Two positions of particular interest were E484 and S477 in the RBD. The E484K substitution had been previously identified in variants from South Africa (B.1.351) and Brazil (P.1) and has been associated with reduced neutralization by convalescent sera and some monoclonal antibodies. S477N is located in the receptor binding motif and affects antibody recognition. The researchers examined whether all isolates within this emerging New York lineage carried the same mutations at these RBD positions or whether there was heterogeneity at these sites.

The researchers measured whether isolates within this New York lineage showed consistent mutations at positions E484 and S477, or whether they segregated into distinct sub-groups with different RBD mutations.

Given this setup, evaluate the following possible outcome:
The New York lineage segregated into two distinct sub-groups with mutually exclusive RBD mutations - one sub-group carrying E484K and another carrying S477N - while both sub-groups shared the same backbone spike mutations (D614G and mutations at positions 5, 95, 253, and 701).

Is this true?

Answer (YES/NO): YES